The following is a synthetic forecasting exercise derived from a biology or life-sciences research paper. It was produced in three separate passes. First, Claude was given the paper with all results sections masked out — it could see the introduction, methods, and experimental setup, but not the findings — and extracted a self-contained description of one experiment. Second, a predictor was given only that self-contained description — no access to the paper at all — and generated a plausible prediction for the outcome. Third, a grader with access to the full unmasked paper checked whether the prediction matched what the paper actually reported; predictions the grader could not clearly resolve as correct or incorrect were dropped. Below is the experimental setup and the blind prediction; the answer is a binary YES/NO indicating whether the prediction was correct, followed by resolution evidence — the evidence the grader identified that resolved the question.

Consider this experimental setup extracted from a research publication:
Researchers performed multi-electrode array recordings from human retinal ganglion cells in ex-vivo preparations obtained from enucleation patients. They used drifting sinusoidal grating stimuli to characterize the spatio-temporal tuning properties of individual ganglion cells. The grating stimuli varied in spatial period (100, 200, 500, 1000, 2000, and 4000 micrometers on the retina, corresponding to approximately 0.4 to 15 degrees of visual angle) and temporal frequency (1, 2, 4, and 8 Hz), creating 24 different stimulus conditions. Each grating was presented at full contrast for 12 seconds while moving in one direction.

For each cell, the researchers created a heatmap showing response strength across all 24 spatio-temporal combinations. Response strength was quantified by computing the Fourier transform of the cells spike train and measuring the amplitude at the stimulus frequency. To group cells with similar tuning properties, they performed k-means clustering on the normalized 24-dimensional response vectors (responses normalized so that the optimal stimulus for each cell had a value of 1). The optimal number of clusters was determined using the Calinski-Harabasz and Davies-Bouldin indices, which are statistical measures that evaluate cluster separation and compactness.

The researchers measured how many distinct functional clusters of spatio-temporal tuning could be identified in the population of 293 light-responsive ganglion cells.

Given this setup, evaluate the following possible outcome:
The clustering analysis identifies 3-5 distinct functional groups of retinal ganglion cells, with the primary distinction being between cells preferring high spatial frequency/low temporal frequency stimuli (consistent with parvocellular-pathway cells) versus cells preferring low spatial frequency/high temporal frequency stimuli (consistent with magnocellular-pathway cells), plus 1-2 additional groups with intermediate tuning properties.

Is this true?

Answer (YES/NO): NO